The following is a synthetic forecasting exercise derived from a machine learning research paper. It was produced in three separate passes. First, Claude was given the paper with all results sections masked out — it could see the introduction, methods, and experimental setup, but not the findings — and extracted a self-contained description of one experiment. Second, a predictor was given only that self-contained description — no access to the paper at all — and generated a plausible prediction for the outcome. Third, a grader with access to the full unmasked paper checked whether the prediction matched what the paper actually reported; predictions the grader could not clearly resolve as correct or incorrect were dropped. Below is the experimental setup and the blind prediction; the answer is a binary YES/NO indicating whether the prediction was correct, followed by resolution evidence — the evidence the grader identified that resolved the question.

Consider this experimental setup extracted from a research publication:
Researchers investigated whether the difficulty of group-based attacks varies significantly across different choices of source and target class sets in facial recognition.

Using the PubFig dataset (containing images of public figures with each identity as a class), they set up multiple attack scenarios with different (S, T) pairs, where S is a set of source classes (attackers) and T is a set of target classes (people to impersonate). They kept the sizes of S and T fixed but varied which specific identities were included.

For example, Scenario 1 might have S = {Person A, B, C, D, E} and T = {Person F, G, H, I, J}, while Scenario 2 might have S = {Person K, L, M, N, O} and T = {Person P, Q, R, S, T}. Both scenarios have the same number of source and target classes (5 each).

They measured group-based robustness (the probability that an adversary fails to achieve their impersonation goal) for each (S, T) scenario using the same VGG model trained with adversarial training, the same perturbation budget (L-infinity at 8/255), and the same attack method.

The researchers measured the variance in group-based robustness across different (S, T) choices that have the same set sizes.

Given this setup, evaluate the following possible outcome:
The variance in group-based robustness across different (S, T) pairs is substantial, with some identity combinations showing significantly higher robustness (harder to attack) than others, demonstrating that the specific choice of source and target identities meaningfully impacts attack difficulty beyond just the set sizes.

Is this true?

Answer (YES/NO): YES